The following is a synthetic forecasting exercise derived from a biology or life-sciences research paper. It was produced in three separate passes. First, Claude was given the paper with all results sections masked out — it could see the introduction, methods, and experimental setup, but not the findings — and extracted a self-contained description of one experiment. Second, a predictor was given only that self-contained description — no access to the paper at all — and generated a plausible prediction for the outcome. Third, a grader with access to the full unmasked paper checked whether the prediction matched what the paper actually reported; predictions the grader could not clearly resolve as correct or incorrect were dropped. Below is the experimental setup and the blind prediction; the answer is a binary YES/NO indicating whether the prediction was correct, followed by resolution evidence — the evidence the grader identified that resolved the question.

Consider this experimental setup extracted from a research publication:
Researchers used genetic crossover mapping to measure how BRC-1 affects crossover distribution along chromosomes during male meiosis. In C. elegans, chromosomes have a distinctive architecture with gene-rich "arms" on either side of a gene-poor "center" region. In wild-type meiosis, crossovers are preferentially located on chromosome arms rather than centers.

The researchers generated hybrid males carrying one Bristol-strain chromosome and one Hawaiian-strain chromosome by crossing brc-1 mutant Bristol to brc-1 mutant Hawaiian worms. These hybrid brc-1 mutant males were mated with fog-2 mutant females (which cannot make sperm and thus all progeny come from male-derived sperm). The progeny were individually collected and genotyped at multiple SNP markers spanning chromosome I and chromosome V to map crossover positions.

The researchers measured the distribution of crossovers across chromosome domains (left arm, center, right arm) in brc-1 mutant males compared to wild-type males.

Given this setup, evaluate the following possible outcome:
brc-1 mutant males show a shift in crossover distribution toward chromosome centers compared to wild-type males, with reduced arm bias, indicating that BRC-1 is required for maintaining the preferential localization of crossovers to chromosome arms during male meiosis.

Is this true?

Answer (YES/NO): YES